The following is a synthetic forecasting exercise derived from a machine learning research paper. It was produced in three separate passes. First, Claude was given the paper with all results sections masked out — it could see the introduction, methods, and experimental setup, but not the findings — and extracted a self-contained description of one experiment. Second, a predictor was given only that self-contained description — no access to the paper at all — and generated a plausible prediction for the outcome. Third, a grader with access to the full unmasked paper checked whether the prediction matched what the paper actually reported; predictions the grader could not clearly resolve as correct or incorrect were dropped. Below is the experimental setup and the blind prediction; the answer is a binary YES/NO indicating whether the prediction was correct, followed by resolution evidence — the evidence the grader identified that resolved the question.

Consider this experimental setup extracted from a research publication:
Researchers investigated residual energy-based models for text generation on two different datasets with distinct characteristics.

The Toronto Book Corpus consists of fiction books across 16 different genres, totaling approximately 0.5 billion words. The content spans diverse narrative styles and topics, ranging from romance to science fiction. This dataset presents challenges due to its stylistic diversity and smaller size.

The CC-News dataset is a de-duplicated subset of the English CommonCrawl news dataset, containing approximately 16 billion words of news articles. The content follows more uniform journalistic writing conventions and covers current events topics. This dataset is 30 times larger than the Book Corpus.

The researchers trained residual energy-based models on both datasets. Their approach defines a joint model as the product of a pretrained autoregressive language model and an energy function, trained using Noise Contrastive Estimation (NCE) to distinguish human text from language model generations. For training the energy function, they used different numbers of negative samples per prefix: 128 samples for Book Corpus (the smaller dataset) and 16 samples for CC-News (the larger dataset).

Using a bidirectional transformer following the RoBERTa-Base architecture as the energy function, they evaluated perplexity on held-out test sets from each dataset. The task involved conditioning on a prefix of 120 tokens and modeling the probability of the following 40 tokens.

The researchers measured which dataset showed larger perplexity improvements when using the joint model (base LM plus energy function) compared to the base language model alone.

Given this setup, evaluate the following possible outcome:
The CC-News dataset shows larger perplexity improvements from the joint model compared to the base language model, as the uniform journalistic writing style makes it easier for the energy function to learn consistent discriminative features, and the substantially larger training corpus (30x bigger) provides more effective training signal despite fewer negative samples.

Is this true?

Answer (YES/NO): YES